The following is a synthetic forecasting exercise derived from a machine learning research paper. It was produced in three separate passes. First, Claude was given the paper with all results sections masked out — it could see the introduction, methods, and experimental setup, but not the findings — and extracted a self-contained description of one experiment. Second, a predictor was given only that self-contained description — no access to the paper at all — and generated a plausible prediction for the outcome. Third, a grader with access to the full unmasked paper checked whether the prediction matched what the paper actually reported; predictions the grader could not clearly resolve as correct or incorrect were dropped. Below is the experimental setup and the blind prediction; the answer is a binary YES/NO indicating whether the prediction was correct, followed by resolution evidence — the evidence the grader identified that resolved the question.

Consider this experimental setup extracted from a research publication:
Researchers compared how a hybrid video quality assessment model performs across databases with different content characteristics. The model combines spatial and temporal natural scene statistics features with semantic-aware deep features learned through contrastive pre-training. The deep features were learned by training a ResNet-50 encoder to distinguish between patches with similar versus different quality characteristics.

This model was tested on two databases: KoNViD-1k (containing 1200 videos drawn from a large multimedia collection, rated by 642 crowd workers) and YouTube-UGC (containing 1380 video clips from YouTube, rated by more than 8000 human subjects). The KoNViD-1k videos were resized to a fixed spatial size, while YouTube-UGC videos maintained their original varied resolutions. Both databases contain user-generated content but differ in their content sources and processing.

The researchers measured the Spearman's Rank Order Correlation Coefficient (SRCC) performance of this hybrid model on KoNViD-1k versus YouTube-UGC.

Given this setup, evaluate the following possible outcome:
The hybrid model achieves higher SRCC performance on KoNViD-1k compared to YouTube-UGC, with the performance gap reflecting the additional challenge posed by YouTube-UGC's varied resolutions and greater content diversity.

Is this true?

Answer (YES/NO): NO